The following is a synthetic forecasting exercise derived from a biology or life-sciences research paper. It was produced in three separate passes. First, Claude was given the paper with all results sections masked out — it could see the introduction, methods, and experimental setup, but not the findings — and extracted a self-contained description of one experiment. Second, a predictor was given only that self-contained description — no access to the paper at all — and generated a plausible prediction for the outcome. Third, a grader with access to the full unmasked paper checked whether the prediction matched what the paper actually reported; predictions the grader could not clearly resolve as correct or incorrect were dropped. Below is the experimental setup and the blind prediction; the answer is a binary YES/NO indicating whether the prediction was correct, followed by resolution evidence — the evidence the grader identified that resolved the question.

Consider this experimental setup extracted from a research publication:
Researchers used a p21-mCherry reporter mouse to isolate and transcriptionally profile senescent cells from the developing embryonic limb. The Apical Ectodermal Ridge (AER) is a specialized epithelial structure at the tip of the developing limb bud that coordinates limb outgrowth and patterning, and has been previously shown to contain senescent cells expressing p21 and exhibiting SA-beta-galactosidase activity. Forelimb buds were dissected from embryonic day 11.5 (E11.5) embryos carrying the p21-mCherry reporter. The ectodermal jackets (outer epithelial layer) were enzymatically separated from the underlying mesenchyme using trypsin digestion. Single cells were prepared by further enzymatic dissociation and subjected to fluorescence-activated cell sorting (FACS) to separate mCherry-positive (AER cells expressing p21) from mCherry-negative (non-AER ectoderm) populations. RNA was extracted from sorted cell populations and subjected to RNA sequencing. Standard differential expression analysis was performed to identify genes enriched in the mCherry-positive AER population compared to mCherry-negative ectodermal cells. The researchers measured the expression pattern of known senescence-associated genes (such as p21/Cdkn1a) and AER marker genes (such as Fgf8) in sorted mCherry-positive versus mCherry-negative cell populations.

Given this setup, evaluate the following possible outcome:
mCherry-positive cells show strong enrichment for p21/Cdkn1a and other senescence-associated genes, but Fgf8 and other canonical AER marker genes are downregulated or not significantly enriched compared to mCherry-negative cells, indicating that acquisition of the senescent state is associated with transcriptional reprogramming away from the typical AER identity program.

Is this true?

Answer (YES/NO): NO